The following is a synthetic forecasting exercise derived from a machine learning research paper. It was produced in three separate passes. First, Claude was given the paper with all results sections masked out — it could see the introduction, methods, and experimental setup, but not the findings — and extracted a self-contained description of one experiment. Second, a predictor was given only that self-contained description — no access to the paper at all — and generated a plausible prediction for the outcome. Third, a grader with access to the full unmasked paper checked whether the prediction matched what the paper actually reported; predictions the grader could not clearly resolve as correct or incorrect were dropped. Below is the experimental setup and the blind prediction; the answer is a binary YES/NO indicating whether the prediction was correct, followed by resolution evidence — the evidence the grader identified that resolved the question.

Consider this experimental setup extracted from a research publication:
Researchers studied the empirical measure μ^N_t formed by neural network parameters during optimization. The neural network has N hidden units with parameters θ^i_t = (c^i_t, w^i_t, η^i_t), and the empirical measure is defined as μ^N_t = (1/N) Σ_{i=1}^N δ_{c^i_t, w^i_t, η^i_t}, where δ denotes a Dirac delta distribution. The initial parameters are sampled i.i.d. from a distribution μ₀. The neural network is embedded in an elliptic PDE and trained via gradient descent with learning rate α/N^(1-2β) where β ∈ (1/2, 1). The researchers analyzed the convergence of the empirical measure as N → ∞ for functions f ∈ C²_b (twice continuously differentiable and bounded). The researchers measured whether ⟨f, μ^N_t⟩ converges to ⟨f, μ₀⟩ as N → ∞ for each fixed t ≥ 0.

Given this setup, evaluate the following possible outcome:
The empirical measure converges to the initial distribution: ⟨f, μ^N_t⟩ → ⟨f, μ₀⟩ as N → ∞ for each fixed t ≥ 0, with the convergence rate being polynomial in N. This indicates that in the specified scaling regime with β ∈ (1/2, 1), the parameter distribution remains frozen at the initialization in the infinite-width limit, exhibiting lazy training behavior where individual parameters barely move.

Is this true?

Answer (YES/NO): YES